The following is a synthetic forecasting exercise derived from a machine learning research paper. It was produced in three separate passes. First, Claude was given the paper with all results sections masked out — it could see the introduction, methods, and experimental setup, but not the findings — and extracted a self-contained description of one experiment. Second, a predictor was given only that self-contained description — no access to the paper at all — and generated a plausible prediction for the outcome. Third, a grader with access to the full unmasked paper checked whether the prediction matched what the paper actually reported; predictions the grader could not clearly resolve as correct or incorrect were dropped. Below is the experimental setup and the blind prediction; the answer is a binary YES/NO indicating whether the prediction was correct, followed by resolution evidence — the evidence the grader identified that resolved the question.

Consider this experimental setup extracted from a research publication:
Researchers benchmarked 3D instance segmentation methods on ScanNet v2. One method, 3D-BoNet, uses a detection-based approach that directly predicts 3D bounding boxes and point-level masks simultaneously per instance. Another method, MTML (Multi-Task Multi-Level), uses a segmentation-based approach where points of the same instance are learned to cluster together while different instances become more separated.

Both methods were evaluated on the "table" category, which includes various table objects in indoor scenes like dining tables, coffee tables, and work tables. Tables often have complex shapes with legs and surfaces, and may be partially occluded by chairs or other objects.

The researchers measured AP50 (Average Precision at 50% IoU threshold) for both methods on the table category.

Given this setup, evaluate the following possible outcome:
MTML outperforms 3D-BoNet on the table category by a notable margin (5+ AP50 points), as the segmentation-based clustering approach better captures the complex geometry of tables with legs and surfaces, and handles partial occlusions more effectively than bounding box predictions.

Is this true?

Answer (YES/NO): YES